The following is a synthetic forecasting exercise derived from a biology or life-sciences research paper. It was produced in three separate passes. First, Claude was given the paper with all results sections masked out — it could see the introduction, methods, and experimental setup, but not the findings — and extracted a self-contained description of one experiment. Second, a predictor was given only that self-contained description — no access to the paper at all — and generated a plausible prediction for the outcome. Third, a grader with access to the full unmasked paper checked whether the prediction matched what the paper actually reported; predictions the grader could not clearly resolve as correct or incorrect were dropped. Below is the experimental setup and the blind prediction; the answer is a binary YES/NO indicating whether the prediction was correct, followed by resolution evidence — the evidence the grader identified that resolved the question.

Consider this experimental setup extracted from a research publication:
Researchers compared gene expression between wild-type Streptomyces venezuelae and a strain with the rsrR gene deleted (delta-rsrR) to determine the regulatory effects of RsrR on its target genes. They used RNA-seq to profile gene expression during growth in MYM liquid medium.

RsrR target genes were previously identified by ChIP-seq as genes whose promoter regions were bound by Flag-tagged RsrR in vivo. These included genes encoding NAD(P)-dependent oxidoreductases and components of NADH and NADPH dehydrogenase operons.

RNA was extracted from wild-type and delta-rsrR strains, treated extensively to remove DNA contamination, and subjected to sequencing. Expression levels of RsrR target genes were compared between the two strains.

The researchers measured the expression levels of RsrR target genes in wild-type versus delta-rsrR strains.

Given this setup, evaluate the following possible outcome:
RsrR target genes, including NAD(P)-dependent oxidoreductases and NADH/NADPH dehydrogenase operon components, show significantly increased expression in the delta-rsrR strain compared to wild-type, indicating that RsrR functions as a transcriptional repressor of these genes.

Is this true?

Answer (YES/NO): NO